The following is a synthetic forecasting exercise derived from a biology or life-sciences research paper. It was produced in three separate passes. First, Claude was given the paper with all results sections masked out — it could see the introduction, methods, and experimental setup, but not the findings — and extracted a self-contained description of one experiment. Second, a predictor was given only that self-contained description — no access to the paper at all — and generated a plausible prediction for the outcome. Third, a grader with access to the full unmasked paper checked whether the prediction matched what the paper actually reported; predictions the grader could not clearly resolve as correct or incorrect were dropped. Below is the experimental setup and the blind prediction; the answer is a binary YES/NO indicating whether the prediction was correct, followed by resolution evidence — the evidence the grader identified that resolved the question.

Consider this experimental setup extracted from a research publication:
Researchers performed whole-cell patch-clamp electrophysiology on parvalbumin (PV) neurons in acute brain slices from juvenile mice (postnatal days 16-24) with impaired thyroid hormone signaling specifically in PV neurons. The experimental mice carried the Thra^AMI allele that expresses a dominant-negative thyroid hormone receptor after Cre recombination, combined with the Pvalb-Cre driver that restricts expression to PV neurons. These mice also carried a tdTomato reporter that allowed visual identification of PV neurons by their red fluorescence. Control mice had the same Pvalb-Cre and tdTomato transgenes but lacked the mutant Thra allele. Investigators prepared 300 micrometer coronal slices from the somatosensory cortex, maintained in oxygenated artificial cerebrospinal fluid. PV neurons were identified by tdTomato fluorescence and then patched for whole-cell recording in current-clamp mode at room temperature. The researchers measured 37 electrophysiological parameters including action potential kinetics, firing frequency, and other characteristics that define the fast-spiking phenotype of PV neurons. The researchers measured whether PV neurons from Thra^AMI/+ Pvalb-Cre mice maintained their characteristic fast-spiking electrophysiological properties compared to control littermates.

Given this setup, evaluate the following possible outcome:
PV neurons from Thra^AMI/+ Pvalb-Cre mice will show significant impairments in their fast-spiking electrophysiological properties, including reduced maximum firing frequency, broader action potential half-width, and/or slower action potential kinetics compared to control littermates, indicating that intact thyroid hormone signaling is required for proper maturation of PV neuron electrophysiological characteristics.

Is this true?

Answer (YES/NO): NO